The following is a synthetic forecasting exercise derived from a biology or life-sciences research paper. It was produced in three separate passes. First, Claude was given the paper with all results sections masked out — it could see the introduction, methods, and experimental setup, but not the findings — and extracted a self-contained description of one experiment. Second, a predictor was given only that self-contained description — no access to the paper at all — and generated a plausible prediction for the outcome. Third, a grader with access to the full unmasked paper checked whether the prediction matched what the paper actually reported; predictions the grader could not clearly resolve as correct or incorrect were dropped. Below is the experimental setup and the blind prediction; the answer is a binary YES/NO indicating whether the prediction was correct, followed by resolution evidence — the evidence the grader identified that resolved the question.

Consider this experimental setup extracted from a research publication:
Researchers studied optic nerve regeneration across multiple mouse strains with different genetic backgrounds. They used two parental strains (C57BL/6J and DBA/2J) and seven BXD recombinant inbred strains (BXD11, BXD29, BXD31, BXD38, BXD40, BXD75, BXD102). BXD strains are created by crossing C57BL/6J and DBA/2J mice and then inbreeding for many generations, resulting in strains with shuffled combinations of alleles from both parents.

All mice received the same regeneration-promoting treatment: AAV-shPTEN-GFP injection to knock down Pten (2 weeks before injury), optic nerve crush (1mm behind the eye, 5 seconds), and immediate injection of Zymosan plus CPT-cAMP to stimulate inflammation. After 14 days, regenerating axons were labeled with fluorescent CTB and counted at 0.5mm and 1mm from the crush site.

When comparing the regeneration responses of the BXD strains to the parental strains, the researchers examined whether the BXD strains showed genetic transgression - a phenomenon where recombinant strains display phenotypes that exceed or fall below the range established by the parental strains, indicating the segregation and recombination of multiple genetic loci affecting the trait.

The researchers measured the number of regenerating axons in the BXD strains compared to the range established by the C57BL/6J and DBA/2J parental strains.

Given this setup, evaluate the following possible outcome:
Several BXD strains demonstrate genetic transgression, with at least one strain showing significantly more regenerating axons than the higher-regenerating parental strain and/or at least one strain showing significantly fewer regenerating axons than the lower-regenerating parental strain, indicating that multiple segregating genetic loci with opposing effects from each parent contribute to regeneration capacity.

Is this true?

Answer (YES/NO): YES